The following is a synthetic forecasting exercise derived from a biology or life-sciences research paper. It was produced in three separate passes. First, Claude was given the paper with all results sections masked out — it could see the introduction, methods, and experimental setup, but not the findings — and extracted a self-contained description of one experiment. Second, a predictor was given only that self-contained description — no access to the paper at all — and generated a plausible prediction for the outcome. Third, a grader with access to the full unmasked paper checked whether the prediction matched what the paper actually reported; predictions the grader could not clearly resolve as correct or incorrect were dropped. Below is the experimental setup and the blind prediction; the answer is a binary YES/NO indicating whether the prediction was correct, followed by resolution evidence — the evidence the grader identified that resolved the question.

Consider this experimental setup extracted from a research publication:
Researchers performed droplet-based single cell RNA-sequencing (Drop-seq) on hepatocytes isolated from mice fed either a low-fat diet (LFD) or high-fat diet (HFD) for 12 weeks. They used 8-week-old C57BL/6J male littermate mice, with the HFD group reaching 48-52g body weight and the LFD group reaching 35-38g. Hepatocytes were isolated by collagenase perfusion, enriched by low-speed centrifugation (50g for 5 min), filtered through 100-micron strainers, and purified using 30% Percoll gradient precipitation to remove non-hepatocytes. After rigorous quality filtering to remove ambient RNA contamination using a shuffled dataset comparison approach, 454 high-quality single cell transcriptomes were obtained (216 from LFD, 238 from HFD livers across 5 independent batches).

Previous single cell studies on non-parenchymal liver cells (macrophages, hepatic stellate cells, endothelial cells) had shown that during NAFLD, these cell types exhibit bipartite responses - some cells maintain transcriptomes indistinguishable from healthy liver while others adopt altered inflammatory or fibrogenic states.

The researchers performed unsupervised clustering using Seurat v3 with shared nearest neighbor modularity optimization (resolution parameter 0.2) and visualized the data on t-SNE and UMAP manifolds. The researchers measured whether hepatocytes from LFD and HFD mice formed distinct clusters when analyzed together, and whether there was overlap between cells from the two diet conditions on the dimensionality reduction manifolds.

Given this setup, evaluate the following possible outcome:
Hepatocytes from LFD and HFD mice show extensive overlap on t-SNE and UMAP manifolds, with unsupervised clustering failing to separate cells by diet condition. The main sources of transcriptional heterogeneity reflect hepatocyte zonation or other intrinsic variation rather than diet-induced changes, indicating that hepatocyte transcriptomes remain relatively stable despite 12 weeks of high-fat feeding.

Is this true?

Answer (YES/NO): NO